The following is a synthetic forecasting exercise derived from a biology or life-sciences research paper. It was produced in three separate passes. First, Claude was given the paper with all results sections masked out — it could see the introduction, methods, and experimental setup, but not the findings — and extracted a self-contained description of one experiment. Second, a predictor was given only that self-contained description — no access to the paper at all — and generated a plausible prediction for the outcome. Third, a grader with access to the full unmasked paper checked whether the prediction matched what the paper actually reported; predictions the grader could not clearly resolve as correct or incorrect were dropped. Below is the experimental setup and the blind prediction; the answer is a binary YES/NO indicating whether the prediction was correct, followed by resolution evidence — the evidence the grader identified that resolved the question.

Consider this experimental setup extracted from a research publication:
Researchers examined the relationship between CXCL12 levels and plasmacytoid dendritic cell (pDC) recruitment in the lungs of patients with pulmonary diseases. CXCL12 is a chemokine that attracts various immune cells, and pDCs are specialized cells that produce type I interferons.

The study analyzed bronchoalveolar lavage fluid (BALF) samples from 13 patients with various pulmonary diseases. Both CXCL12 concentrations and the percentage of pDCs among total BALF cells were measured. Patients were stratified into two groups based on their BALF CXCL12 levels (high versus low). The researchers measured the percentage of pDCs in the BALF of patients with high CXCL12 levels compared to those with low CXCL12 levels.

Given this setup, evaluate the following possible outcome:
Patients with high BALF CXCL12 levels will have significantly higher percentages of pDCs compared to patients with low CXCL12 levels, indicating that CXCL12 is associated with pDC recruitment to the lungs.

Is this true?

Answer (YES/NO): YES